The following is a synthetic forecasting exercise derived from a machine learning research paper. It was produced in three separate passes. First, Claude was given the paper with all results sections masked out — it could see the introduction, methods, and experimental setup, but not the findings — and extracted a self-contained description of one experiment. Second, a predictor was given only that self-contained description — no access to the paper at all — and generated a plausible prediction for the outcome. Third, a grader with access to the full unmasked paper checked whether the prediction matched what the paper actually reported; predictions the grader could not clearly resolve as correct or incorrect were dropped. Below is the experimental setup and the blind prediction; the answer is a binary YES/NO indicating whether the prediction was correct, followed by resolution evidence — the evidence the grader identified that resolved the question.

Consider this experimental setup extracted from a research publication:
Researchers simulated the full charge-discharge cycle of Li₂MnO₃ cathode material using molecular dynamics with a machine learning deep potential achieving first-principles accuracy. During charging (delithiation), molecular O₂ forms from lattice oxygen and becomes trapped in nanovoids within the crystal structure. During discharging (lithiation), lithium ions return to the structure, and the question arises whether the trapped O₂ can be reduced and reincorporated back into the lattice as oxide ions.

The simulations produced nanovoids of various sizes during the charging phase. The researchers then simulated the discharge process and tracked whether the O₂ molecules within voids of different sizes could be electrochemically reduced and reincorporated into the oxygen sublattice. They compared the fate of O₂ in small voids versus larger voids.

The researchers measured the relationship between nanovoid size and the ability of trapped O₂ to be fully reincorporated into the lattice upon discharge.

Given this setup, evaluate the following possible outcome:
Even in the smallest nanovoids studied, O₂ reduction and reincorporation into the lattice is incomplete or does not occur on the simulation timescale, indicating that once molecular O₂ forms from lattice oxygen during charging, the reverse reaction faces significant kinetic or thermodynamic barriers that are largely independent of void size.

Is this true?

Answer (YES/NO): NO